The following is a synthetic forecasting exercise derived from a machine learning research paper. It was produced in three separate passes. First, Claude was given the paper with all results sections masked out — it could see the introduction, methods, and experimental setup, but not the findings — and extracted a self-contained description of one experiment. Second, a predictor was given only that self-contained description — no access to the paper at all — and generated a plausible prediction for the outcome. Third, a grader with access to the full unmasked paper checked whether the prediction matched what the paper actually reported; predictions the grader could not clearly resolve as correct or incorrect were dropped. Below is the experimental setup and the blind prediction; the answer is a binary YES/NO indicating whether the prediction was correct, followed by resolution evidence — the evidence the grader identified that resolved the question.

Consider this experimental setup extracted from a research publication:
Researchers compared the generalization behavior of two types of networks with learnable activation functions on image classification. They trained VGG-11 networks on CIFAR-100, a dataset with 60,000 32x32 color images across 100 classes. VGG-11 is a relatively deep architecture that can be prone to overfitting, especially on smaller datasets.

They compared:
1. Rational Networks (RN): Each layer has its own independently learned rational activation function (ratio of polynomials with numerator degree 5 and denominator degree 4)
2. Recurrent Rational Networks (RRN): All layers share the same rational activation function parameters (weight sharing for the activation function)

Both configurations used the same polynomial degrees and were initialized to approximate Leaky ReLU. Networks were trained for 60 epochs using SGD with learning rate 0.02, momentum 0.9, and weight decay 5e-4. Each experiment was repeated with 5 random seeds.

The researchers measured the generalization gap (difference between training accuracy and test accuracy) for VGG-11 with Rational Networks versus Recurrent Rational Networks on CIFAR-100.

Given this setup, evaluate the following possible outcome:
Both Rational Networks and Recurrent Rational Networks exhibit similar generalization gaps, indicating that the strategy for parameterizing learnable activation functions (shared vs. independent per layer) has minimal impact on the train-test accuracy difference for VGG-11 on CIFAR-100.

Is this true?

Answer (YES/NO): NO